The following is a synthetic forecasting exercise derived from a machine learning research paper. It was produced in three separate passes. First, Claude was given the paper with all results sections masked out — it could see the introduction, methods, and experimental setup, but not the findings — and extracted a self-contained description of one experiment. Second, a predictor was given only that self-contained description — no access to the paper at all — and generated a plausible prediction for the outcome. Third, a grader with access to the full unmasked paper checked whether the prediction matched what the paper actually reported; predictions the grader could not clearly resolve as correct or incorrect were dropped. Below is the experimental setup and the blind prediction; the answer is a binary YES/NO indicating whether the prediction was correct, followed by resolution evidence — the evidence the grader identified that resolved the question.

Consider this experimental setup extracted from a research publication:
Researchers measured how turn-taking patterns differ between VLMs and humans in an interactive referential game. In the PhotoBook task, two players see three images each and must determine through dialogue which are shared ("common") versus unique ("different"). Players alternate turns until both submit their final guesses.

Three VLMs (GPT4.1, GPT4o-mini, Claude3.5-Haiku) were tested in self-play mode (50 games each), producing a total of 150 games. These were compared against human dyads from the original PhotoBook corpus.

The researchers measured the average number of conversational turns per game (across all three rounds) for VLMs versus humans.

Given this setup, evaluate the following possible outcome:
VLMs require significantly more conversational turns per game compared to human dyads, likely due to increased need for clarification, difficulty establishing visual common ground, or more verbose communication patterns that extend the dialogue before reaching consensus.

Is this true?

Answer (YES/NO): NO